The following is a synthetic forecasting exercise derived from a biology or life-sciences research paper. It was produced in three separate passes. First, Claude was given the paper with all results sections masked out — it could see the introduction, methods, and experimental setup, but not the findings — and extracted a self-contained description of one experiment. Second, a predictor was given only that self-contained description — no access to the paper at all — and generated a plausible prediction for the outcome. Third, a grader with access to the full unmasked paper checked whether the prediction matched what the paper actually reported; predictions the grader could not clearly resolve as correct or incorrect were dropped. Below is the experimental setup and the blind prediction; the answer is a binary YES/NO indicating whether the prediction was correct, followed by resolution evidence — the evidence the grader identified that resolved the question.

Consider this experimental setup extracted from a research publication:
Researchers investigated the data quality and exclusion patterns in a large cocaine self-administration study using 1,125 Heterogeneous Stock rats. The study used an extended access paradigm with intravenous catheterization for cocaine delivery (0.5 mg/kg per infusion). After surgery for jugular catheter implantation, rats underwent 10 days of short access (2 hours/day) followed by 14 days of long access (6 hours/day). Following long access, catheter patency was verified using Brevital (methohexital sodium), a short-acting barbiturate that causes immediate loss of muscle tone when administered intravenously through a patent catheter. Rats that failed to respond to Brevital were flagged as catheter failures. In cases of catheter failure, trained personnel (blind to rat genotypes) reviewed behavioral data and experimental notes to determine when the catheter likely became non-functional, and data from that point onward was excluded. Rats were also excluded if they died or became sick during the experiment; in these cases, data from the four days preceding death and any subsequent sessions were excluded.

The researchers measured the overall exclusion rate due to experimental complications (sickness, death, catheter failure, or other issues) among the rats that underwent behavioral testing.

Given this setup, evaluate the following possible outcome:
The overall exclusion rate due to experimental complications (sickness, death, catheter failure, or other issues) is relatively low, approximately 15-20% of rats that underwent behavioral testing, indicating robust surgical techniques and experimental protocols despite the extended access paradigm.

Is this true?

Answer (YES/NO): NO